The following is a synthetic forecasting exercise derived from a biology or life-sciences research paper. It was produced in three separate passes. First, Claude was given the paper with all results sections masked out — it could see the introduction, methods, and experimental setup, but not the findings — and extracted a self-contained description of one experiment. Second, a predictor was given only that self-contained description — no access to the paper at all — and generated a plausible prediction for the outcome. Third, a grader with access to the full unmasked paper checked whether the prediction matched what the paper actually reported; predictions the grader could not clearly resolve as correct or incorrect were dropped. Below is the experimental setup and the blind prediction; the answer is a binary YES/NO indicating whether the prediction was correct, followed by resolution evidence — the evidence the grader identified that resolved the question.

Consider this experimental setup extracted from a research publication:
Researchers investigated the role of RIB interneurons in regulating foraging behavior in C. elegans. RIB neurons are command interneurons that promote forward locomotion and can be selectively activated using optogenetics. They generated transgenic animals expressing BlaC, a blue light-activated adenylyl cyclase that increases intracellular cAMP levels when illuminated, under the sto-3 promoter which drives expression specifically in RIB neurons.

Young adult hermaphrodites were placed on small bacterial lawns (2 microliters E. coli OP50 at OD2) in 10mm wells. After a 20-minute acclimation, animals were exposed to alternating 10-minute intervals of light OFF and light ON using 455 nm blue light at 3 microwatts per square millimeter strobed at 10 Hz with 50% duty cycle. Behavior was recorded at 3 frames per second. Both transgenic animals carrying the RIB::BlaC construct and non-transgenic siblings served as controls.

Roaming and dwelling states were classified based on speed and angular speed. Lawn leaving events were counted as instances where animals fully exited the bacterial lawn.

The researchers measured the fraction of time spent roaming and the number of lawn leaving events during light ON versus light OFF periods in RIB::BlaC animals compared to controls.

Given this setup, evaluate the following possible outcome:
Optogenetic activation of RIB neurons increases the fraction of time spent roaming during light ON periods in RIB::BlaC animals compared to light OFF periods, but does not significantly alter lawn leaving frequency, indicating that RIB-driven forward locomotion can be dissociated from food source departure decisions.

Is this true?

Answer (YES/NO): NO